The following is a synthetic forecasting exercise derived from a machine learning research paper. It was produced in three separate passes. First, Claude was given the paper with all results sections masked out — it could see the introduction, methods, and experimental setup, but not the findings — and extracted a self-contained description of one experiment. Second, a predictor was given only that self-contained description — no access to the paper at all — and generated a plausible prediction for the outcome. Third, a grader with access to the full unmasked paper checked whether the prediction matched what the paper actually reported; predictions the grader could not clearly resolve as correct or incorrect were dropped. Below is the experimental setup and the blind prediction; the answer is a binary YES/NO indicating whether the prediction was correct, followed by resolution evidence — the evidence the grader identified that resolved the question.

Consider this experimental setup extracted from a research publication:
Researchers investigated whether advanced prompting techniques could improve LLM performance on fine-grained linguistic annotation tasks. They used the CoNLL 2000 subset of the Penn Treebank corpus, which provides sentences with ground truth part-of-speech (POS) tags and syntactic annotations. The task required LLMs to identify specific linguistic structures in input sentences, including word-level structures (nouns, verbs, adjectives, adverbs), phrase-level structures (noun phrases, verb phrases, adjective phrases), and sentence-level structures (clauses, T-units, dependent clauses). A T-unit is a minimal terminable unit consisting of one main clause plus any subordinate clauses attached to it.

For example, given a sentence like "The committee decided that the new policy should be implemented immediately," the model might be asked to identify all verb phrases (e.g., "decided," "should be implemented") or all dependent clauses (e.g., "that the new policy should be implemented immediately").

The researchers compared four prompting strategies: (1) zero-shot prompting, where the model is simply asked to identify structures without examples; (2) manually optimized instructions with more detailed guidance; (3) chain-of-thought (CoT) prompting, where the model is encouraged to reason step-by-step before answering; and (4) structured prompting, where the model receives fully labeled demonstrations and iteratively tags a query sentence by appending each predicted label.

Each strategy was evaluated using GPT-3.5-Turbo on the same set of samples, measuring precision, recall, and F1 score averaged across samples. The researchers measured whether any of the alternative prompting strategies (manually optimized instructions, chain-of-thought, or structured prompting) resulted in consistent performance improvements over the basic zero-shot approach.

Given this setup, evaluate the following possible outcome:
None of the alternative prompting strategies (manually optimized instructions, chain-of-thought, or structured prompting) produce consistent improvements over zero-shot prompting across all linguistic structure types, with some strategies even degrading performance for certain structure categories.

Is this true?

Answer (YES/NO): NO